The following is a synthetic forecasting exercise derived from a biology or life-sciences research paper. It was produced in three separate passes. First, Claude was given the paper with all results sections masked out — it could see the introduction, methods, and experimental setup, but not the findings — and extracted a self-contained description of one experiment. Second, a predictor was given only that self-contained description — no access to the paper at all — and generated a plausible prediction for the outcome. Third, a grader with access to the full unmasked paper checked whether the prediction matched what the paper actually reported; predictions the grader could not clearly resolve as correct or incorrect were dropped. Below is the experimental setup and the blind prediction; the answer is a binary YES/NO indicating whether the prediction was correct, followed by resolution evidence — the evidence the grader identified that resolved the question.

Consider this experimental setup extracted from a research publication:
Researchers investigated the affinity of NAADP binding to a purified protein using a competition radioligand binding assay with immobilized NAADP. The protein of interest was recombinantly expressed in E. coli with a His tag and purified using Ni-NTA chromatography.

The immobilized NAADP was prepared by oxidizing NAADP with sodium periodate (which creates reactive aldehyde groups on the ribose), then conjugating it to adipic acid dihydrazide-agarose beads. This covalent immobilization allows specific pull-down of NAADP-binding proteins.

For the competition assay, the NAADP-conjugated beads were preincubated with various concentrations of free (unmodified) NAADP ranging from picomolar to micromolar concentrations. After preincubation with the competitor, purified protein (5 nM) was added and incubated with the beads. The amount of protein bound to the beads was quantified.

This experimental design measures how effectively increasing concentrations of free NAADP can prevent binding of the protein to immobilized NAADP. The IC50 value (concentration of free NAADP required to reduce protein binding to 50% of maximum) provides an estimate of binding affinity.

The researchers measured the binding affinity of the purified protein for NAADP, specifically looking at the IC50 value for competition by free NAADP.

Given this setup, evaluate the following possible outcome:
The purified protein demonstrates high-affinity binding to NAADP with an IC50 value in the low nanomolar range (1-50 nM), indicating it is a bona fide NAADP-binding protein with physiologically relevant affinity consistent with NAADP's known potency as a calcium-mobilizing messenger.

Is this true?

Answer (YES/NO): YES